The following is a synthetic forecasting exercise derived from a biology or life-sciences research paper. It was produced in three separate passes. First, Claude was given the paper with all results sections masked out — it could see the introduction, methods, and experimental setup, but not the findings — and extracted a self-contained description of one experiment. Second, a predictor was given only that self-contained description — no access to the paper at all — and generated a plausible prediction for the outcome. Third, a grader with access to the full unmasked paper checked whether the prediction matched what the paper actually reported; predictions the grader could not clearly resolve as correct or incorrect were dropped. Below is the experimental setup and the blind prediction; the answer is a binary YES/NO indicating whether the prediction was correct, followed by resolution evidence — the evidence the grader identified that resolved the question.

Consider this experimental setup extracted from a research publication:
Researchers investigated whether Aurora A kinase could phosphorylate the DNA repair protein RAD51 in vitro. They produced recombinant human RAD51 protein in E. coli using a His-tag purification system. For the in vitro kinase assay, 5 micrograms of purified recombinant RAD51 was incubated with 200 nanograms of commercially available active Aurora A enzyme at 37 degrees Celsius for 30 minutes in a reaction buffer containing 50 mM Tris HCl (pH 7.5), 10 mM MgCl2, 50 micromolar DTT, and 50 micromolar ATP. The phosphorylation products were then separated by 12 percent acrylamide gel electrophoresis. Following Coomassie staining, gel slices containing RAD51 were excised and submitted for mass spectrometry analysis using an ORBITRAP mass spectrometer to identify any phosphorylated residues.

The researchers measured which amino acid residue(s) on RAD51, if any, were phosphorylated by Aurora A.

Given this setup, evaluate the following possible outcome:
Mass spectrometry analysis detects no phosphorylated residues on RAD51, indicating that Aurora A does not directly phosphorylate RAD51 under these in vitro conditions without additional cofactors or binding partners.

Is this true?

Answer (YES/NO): NO